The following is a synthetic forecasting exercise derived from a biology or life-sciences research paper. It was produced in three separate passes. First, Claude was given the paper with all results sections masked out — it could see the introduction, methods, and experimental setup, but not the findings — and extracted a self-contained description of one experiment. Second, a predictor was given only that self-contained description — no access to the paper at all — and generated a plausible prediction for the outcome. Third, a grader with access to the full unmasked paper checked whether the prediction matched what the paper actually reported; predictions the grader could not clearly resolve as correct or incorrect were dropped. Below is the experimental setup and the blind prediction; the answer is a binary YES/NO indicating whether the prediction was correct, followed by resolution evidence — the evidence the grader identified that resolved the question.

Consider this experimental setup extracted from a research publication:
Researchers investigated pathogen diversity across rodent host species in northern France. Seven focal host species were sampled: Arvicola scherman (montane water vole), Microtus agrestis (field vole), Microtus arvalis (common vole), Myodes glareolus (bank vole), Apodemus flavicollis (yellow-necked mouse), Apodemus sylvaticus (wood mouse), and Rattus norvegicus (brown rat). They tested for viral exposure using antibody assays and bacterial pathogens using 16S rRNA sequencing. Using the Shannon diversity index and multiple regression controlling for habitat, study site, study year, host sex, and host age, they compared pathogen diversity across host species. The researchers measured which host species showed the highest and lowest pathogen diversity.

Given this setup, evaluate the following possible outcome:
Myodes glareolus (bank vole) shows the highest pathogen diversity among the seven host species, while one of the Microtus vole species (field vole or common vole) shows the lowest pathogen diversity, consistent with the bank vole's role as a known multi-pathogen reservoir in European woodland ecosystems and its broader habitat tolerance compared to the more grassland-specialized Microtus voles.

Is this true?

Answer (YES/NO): NO